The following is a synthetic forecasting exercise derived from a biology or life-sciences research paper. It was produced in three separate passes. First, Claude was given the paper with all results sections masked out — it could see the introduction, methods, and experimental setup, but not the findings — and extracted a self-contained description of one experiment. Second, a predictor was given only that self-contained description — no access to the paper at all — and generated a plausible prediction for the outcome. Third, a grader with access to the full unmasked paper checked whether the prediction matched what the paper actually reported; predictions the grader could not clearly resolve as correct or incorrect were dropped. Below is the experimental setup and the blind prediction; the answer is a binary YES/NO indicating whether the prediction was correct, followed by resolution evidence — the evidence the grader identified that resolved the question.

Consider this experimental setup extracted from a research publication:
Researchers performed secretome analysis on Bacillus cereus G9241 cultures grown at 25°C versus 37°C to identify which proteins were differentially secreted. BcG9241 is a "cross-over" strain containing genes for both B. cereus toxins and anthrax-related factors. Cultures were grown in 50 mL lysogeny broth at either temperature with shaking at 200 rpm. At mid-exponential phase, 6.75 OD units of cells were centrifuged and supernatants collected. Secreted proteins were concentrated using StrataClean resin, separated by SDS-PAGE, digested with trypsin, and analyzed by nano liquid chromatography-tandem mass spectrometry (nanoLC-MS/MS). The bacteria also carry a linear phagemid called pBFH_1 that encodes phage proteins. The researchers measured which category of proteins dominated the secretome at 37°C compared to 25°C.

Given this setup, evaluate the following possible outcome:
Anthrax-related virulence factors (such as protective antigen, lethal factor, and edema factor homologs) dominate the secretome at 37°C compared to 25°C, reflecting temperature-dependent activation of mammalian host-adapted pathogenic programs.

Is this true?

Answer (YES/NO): NO